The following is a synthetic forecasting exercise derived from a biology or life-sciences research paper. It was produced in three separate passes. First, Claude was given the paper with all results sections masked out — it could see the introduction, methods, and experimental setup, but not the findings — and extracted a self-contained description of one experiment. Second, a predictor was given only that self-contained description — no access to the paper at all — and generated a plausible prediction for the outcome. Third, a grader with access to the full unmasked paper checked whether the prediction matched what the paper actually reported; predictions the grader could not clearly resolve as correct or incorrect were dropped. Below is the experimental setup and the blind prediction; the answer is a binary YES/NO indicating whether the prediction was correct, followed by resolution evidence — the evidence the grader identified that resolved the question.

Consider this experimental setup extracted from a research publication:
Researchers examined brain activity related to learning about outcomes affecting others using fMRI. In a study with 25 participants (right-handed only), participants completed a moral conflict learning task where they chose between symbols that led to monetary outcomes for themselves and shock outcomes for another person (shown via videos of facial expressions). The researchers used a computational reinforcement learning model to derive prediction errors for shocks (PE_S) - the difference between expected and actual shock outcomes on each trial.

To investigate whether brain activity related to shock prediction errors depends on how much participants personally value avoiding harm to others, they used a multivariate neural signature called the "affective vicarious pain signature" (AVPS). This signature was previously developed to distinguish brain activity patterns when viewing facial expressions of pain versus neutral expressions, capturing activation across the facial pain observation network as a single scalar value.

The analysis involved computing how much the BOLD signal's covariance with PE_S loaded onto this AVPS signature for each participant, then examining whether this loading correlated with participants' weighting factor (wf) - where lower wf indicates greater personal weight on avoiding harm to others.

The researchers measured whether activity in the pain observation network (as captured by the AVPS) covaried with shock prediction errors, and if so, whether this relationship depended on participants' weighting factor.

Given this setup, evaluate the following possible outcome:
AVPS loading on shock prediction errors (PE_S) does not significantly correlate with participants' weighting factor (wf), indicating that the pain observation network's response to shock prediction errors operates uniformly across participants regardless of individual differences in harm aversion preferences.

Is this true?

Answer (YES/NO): YES